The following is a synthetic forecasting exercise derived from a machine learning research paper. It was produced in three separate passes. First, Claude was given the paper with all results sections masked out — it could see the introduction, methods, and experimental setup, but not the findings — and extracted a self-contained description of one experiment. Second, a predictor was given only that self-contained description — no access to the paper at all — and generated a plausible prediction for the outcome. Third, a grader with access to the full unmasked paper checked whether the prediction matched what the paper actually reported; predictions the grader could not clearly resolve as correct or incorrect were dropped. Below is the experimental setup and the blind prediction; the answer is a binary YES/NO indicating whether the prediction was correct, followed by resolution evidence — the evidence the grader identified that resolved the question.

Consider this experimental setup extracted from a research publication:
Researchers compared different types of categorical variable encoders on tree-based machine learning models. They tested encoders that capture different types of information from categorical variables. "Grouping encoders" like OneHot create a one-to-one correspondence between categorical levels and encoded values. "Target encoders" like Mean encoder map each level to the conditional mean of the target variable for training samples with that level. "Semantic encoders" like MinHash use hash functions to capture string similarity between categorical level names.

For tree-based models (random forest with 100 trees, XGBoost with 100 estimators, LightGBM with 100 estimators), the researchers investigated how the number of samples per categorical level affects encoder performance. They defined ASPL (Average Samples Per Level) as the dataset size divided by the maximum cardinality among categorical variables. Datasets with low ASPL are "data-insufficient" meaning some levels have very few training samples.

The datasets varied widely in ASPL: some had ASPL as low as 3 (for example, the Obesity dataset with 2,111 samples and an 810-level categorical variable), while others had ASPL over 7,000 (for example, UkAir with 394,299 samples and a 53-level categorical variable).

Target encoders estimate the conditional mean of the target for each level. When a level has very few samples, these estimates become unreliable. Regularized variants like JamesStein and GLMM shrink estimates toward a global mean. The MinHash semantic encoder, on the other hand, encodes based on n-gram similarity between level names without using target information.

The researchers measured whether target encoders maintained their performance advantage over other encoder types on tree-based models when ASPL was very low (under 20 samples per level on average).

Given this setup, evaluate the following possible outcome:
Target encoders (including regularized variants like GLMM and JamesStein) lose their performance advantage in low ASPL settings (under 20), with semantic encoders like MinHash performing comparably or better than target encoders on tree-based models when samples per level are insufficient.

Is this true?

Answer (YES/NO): YES